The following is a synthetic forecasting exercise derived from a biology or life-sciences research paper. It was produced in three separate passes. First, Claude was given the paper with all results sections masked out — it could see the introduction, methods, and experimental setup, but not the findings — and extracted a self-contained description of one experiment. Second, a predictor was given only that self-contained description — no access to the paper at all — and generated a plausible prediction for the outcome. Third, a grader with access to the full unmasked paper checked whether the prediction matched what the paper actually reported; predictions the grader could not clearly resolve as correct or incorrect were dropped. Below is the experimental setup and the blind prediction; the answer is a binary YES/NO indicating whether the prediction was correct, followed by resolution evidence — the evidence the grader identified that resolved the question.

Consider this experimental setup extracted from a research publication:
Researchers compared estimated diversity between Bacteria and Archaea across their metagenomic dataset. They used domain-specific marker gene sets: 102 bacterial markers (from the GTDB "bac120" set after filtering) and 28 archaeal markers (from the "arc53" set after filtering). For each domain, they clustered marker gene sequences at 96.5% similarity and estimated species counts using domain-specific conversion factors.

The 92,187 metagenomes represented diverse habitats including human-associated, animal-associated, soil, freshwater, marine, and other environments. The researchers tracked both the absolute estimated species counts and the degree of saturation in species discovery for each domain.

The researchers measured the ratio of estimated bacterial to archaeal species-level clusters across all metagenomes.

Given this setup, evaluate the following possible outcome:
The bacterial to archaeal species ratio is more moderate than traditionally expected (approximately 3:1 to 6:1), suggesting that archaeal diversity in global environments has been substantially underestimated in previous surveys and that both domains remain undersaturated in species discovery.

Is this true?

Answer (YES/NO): NO